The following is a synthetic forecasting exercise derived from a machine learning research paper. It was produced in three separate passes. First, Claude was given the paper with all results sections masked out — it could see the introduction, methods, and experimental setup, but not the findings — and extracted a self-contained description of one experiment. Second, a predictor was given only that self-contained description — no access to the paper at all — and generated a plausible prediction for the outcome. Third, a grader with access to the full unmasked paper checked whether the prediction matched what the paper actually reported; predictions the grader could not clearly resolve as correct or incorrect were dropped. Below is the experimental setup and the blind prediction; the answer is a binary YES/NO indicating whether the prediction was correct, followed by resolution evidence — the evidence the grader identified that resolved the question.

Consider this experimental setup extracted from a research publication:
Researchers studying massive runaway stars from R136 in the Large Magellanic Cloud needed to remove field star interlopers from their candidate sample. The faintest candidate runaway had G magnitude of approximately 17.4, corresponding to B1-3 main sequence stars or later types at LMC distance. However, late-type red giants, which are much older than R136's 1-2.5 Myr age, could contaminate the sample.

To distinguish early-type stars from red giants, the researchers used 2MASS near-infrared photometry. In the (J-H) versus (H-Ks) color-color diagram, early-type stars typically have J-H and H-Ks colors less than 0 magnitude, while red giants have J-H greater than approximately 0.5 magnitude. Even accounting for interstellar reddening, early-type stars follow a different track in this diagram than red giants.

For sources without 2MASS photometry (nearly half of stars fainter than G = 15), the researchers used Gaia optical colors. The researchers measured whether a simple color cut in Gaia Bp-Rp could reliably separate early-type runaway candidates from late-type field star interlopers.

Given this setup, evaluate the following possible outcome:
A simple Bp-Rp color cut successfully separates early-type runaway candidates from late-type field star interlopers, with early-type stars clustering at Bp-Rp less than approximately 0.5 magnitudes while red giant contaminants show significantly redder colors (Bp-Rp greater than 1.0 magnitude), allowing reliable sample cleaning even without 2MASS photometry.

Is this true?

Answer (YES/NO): NO